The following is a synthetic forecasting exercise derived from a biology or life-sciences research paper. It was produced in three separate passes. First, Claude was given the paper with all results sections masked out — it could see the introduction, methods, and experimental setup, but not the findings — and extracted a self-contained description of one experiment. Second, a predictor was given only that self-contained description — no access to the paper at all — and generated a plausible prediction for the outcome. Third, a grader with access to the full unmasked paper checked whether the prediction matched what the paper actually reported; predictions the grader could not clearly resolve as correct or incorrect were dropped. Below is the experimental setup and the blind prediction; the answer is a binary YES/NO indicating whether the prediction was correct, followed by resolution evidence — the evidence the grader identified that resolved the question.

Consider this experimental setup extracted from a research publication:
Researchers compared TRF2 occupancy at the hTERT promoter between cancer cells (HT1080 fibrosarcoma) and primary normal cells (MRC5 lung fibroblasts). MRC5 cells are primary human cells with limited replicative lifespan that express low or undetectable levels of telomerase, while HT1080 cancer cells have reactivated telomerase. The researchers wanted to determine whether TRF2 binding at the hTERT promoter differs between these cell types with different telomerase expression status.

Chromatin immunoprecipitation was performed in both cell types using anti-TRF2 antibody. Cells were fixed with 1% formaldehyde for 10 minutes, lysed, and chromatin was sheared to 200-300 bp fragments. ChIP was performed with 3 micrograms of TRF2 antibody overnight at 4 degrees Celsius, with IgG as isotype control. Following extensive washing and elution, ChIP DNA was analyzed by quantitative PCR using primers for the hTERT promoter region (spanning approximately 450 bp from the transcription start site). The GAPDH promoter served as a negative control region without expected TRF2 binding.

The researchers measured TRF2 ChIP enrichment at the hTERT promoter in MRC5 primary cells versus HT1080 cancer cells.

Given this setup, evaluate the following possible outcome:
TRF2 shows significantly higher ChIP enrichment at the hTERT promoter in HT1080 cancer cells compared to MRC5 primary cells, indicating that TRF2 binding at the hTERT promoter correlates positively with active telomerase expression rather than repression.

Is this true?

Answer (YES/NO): NO